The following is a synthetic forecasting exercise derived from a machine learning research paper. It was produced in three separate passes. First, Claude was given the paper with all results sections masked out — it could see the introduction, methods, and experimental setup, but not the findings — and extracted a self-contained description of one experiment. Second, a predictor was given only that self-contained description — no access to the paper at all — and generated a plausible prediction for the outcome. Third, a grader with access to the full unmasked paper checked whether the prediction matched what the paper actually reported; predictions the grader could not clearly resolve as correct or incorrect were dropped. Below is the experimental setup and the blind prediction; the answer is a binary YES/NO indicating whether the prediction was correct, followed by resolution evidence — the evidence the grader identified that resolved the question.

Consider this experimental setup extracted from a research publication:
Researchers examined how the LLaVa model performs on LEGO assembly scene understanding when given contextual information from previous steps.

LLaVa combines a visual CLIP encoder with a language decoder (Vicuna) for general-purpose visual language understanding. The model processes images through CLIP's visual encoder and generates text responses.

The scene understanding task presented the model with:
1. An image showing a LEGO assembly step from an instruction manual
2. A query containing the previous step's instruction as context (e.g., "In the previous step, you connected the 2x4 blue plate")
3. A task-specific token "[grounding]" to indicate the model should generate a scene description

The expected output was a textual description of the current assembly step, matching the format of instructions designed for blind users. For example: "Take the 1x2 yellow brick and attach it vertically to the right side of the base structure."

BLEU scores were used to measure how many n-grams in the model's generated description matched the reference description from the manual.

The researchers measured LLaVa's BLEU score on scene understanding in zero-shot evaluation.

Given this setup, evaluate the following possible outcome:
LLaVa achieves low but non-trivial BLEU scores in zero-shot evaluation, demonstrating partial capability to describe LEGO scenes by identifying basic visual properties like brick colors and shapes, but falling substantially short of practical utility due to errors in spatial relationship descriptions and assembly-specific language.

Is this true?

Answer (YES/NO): NO